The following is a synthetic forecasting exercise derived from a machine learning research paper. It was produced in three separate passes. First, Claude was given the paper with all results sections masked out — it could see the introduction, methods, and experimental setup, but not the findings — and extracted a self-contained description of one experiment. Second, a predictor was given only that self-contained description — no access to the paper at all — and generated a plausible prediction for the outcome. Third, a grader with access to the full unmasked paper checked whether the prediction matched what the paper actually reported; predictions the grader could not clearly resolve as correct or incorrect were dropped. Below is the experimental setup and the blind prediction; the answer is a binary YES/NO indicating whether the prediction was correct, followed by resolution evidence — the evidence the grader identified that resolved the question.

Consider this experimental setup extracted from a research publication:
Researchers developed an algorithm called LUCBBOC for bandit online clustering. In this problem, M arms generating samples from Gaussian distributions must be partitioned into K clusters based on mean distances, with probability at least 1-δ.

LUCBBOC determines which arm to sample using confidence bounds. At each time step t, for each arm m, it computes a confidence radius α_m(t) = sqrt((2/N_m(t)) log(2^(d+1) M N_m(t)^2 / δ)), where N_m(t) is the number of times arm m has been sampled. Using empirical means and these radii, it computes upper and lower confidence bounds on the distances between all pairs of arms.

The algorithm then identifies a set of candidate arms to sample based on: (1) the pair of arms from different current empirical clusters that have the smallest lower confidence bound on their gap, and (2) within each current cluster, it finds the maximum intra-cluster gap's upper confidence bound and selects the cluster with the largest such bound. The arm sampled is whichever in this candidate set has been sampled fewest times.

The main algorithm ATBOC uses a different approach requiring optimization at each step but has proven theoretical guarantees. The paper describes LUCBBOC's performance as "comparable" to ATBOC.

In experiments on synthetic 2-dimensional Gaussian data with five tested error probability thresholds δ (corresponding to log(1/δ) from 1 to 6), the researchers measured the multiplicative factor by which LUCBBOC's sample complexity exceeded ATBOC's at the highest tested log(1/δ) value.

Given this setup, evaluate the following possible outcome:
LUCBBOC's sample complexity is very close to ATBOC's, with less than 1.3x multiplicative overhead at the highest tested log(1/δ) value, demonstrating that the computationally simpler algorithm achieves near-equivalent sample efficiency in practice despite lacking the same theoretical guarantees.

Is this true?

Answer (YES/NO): NO